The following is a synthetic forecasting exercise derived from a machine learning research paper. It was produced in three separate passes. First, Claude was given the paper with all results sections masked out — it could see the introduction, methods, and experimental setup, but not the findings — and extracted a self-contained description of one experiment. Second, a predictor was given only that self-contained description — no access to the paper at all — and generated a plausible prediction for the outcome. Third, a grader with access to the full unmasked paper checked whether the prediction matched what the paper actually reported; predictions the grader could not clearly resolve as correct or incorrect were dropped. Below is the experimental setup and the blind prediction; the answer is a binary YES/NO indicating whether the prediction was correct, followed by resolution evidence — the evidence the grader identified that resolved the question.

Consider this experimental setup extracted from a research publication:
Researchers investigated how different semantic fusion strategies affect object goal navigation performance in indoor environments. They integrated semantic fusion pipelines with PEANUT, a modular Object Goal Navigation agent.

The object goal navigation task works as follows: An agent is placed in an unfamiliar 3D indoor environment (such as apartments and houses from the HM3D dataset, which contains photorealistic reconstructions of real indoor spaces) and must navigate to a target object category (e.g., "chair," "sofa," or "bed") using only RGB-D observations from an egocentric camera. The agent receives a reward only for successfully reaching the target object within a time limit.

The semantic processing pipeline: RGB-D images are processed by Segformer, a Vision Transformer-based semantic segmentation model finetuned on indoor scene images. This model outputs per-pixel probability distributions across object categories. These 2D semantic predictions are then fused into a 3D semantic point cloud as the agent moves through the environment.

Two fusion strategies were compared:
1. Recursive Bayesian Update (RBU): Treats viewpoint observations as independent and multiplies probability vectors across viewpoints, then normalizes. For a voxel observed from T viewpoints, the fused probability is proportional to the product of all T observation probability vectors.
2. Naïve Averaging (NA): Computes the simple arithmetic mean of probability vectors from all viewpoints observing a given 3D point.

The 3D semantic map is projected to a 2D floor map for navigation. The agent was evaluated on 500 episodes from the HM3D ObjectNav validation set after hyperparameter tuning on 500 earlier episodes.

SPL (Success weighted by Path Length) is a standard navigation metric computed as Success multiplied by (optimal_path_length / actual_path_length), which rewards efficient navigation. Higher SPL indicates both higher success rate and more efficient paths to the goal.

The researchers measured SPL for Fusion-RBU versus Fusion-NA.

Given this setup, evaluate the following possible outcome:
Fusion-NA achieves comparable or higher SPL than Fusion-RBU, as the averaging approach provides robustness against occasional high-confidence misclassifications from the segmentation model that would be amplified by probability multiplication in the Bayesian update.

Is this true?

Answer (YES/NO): NO